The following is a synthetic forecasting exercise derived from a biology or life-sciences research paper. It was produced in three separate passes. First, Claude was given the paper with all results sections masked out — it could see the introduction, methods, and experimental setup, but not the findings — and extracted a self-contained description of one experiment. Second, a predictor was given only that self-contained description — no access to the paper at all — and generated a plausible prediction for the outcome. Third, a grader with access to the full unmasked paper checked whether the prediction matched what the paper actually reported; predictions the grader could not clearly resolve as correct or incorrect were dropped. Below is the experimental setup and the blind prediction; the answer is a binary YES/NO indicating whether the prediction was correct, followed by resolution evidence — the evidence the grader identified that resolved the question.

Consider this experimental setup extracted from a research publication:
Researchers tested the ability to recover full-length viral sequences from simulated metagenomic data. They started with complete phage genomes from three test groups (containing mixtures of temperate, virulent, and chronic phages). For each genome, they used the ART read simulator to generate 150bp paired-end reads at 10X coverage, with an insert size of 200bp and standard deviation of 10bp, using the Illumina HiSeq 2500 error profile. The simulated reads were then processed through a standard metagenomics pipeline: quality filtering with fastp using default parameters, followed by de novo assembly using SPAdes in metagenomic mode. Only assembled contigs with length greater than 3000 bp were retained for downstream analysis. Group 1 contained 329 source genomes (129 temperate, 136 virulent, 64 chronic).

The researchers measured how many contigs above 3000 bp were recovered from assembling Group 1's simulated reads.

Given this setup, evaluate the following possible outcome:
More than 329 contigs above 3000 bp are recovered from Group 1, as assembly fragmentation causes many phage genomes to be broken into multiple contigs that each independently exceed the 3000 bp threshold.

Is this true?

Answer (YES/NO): YES